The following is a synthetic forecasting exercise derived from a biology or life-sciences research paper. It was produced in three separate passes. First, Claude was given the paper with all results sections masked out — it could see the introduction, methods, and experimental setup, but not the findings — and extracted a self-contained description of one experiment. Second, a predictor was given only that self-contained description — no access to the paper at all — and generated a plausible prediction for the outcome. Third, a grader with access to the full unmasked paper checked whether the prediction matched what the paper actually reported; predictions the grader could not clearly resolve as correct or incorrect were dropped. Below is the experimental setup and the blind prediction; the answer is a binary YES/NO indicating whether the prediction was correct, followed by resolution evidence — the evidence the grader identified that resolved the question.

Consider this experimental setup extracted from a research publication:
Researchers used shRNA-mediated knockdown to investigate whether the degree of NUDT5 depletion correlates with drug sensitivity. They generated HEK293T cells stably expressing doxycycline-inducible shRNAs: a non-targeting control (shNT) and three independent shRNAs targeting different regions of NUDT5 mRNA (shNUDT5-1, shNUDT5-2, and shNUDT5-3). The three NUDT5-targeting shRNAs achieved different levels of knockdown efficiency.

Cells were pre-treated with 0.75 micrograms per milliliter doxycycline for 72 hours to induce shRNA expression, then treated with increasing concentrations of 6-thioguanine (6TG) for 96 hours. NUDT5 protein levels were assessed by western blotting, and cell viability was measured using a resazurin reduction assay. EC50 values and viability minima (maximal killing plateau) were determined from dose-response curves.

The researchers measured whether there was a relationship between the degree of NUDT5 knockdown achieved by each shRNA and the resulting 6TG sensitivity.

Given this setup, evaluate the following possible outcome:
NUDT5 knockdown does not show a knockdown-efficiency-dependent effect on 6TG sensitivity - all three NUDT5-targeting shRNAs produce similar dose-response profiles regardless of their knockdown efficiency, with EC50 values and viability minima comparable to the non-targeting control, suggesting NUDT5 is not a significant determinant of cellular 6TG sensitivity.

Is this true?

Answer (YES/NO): NO